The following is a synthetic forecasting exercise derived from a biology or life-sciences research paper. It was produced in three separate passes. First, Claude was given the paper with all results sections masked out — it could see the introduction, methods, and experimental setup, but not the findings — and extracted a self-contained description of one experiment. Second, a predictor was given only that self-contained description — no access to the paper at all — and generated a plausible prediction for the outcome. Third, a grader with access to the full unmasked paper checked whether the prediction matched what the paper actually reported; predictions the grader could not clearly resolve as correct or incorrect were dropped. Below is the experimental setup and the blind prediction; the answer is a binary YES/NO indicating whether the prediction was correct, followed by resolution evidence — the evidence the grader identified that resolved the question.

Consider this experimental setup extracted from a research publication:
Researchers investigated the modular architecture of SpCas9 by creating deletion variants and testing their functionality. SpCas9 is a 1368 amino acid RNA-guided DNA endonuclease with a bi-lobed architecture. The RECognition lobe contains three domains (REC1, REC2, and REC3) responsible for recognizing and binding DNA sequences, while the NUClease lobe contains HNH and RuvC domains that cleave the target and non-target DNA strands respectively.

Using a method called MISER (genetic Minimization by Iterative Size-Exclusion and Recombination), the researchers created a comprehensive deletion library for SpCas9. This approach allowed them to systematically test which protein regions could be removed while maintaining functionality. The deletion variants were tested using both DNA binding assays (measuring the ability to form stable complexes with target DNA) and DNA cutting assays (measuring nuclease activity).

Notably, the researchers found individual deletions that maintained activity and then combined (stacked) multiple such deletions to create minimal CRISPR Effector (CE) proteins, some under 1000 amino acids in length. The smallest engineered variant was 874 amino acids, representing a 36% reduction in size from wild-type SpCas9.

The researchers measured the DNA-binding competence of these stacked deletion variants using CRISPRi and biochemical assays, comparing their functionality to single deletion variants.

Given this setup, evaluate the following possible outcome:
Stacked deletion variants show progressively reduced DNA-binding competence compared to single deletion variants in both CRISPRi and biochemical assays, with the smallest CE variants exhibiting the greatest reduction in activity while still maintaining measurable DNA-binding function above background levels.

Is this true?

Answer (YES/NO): YES